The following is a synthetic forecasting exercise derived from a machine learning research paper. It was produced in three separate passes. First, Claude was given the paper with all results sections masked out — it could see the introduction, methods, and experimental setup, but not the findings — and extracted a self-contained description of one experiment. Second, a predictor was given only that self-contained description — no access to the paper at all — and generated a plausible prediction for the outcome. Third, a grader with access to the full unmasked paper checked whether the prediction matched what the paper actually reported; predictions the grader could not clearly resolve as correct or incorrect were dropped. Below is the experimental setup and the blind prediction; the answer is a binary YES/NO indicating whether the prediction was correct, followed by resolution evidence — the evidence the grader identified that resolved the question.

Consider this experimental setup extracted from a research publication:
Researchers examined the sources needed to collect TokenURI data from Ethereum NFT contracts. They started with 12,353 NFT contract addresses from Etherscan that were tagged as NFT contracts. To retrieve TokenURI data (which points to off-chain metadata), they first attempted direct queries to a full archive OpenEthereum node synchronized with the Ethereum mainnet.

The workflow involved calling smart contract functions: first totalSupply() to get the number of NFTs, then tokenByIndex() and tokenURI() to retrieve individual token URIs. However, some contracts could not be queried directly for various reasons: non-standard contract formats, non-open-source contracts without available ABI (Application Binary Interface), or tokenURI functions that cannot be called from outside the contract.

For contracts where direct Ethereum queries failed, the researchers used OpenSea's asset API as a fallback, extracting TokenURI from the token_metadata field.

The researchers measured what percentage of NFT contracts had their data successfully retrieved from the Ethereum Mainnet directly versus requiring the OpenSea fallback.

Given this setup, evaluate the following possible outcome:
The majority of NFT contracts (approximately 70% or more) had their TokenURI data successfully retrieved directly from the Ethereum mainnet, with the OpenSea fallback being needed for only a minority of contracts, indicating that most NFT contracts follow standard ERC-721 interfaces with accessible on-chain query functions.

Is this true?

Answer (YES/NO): YES